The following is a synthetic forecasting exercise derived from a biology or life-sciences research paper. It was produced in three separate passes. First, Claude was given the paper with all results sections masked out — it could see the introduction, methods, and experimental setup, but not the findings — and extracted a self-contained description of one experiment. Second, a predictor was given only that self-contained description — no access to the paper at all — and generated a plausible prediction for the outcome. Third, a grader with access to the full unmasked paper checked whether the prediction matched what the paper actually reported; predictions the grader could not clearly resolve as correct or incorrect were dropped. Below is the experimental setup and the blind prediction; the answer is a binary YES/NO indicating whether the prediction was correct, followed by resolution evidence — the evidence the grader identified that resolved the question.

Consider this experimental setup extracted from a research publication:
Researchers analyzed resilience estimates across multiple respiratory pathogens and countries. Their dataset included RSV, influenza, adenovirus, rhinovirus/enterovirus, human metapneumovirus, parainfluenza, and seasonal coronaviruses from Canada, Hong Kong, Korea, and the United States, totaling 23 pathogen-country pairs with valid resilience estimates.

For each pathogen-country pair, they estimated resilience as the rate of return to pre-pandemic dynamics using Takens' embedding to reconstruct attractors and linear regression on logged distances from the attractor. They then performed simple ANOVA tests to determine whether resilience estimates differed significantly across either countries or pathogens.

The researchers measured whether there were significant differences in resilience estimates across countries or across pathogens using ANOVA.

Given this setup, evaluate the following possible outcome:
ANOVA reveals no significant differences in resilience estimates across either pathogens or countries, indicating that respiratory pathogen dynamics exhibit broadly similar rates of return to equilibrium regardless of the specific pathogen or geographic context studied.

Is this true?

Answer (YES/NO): YES